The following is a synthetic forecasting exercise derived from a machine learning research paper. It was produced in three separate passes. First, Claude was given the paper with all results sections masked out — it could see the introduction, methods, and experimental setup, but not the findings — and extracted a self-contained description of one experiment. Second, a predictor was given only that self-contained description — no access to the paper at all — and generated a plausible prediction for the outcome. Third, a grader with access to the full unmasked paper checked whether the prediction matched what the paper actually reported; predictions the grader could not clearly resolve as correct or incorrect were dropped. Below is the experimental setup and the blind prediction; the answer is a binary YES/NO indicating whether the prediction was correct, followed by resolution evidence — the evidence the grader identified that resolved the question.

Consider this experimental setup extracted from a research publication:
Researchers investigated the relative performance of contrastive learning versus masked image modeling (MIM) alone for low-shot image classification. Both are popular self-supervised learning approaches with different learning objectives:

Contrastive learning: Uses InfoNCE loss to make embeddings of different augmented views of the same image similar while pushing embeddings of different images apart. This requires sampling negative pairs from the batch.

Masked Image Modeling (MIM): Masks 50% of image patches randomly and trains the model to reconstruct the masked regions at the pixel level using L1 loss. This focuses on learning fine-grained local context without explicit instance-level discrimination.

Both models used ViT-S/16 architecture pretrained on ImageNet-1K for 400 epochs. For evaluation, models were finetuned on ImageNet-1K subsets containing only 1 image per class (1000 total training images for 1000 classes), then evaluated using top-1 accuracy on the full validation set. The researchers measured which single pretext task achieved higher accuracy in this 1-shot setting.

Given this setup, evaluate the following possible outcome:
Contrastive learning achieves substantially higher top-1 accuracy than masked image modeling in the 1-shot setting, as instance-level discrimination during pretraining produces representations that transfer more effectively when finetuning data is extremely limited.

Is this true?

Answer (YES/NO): NO